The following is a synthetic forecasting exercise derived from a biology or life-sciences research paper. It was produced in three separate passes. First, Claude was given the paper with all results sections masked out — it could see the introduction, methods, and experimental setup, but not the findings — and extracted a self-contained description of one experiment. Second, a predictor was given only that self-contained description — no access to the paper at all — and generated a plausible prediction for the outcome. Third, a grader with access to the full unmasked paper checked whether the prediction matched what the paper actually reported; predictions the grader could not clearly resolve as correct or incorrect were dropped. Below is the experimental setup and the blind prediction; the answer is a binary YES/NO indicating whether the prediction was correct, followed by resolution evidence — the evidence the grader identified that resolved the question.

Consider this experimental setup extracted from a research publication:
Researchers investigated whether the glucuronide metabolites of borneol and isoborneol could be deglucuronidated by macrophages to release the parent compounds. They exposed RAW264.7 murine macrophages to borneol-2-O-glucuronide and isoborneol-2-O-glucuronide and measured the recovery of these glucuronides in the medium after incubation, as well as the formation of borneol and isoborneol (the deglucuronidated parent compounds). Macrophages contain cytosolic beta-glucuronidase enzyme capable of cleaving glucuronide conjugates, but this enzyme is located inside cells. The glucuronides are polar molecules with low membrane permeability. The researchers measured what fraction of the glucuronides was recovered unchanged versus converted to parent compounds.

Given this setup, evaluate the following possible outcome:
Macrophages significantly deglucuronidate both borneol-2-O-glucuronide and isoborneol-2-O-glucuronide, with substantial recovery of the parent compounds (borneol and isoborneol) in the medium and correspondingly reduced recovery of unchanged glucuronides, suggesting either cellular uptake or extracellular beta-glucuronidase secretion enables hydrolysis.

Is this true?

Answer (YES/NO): NO